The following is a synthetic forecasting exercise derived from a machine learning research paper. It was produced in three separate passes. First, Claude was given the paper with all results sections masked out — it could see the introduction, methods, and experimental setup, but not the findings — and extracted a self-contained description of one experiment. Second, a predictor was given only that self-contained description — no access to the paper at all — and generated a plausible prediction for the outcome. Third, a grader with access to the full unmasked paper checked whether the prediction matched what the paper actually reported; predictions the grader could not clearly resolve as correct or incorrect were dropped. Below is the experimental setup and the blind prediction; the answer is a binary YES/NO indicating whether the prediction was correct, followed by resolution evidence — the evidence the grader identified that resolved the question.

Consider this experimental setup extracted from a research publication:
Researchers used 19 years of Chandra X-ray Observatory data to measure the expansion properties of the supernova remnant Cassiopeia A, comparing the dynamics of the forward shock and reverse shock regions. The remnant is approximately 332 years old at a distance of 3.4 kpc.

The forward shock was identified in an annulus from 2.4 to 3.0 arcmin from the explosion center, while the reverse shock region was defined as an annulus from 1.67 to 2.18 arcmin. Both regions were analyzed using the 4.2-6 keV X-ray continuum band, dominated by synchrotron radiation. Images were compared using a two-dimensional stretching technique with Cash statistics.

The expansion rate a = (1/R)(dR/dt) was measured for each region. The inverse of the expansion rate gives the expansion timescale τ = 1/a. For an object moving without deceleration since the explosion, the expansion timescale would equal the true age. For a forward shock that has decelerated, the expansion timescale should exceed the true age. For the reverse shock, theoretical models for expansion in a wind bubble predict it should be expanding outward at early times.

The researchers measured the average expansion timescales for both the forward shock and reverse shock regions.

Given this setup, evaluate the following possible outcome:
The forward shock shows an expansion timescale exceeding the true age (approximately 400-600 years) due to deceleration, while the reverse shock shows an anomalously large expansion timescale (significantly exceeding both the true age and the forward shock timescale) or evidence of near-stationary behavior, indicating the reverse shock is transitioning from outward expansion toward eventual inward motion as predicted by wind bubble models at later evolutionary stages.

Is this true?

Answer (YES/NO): NO